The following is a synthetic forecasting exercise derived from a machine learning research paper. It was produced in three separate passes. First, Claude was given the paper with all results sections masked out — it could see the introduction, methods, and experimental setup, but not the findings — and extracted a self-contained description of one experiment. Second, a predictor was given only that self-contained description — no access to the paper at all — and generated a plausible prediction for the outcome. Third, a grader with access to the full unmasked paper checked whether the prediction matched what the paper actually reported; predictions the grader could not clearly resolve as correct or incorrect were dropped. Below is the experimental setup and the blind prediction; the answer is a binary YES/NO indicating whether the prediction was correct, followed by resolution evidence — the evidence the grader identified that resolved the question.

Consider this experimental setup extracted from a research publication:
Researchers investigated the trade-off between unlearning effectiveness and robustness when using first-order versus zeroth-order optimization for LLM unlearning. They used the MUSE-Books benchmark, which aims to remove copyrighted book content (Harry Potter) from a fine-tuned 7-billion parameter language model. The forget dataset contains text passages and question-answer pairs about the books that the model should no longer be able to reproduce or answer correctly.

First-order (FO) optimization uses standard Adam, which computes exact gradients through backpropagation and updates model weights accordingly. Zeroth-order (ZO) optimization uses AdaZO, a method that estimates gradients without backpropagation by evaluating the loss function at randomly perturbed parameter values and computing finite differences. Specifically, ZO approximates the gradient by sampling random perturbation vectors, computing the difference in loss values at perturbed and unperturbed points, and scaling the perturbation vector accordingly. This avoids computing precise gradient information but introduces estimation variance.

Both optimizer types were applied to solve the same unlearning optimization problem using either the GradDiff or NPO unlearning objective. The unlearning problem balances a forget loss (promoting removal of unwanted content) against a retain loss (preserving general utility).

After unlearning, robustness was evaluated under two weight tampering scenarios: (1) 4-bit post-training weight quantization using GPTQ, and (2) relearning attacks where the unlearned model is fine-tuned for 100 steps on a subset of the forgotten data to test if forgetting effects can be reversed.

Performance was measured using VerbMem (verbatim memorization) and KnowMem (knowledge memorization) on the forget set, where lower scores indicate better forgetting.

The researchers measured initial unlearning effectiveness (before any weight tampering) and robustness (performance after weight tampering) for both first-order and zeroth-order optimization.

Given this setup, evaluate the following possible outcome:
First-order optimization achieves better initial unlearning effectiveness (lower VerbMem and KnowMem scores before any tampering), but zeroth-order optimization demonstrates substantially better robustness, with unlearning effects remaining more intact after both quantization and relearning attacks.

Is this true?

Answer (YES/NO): YES